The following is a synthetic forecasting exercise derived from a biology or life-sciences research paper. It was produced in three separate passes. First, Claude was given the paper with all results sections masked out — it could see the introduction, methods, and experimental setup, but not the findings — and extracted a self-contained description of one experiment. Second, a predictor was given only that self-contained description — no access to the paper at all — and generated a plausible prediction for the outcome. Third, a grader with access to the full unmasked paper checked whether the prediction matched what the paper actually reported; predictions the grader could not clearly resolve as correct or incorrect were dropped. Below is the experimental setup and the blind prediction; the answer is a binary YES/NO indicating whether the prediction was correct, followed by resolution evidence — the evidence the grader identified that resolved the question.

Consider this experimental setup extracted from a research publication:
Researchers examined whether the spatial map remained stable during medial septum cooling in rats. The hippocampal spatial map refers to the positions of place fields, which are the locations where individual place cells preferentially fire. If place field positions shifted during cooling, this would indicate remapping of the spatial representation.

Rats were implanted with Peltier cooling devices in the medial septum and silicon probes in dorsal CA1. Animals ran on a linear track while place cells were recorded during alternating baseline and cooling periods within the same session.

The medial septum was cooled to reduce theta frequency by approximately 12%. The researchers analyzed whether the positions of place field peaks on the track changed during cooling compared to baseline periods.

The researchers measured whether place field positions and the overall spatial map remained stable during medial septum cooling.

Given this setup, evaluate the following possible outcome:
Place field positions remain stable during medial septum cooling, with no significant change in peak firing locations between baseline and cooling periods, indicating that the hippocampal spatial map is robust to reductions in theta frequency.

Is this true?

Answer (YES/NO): YES